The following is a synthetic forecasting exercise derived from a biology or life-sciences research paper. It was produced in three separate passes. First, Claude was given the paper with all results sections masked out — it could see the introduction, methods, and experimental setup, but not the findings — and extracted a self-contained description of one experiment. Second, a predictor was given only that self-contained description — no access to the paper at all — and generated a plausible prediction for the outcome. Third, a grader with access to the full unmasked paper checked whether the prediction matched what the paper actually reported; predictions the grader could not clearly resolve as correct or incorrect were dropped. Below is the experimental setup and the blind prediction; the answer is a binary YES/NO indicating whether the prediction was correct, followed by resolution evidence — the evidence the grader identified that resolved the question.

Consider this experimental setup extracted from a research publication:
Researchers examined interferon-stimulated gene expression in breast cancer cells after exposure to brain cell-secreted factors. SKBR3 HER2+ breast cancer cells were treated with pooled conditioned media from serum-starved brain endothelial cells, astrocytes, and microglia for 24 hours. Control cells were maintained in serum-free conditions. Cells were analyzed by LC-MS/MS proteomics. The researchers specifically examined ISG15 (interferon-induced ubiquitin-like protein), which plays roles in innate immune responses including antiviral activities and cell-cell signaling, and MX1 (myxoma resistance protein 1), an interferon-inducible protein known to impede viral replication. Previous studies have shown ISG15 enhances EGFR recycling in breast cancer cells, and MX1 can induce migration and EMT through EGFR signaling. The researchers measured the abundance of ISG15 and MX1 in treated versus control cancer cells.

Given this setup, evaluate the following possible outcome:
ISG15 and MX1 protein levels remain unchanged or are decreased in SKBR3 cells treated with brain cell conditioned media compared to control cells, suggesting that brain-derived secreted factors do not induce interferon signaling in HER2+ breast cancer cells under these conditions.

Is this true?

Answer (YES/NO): NO